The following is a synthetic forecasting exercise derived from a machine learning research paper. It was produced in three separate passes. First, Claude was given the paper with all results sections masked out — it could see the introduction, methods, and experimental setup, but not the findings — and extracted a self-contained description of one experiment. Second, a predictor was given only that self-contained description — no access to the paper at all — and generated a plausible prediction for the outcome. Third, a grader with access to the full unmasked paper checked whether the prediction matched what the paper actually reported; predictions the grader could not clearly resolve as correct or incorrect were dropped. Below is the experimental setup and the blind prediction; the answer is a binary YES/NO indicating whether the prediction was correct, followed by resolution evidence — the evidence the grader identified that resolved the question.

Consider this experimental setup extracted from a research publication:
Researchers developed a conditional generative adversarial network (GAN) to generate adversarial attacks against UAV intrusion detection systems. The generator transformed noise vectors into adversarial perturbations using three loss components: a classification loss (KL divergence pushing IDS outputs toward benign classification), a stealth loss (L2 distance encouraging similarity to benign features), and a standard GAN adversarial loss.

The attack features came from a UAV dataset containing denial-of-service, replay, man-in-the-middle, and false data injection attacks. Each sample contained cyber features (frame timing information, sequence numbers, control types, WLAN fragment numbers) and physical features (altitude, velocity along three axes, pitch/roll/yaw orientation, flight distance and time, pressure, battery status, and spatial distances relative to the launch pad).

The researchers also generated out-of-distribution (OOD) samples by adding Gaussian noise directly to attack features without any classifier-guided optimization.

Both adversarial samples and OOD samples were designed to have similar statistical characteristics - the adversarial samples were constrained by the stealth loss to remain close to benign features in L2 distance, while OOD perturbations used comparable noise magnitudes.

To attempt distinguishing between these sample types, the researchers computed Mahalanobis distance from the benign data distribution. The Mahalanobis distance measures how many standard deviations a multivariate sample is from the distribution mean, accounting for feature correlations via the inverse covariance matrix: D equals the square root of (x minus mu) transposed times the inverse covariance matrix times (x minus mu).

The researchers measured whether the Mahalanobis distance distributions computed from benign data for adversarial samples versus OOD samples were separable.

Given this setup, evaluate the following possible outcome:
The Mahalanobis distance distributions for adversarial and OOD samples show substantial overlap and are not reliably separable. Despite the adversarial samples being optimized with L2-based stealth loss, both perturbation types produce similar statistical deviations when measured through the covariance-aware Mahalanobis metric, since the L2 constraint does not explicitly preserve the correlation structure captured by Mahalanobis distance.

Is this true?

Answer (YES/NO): YES